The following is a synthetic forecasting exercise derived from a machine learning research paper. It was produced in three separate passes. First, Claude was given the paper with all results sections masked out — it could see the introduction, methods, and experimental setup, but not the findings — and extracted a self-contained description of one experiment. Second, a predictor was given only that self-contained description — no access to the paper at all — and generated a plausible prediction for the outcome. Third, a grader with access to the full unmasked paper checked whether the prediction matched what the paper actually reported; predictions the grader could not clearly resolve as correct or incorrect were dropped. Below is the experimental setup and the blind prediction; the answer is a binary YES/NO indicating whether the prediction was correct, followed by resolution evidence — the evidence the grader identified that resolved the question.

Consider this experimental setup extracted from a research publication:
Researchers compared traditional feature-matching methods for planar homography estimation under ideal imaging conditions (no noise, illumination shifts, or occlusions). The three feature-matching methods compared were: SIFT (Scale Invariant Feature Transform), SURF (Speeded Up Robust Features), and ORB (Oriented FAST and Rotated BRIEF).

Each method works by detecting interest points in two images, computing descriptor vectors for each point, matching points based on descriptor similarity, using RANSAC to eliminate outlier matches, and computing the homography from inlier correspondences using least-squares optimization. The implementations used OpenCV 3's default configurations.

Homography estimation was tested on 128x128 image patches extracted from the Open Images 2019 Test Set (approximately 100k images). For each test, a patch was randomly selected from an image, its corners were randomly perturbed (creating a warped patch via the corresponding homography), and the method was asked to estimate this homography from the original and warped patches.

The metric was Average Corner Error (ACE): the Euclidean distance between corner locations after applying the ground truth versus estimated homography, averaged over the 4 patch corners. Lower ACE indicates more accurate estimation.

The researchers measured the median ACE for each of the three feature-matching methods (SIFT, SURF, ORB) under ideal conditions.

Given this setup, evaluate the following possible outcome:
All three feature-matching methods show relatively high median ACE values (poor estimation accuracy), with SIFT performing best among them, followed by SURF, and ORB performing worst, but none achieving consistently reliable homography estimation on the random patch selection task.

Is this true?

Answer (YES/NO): NO